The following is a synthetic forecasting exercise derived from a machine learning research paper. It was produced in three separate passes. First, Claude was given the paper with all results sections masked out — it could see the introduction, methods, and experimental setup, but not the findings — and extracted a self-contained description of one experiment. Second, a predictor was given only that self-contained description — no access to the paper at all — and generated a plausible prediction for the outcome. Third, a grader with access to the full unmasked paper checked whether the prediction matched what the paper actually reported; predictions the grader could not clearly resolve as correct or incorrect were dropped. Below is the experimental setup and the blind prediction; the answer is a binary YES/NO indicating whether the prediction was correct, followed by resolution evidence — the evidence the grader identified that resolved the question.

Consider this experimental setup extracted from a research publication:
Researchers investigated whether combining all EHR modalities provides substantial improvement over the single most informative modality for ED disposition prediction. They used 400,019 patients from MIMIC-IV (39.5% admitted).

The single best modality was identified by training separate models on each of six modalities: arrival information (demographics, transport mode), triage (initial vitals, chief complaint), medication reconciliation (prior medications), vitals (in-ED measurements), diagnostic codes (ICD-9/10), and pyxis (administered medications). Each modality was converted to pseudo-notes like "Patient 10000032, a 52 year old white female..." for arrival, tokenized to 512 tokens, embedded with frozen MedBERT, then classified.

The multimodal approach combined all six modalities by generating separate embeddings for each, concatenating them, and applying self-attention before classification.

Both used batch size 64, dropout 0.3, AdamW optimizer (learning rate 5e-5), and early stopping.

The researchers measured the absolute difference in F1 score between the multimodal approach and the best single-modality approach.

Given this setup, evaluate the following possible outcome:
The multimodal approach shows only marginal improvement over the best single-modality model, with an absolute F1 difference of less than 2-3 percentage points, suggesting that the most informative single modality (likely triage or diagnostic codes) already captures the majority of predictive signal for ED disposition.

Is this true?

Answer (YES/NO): NO